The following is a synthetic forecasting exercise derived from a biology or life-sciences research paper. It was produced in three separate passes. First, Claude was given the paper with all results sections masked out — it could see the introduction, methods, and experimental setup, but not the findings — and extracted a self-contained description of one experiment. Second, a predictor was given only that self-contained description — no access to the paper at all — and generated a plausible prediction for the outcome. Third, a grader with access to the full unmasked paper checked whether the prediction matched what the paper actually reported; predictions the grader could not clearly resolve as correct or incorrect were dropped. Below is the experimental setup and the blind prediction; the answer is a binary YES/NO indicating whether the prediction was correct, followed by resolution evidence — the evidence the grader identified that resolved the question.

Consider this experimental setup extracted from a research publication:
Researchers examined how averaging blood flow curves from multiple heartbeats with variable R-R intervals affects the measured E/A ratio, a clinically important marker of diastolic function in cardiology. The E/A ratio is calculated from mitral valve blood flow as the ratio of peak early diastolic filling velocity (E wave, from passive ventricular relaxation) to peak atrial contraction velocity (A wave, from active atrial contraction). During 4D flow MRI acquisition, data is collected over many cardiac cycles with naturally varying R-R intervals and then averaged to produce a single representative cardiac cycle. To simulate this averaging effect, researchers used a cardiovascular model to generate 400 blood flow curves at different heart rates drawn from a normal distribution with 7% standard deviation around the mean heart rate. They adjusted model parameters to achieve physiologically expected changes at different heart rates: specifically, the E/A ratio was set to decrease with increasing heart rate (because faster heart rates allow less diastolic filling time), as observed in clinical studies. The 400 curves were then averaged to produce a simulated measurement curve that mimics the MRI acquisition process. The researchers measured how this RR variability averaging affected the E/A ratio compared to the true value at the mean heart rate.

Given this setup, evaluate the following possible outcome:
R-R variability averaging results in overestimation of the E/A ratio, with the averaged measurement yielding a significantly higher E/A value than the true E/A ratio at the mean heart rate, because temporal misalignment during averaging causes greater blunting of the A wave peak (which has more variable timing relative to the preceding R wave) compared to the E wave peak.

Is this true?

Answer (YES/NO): NO